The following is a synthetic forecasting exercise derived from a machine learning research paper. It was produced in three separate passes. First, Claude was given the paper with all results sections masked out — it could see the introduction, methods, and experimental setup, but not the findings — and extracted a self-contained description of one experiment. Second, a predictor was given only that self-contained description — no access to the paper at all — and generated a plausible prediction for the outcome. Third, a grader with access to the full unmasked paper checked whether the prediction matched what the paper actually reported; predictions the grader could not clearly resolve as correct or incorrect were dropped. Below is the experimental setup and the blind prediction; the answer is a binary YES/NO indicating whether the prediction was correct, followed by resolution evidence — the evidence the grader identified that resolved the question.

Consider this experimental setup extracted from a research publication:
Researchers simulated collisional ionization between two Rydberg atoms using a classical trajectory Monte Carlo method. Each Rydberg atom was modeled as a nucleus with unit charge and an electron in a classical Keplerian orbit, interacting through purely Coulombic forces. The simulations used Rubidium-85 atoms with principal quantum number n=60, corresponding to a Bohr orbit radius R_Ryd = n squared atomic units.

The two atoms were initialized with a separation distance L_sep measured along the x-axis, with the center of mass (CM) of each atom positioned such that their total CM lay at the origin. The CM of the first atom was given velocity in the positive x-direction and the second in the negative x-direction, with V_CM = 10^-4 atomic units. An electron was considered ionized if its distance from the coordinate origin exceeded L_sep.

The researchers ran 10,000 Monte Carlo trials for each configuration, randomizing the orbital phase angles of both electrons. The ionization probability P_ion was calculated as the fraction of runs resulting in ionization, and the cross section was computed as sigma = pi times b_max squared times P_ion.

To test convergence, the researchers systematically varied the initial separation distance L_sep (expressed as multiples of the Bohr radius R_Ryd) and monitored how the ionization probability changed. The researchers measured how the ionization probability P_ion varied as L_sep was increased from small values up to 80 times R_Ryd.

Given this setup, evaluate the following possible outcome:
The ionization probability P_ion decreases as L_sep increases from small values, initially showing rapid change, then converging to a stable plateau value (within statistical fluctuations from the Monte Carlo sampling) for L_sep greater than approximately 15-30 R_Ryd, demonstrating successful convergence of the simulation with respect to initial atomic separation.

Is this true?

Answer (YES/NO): NO